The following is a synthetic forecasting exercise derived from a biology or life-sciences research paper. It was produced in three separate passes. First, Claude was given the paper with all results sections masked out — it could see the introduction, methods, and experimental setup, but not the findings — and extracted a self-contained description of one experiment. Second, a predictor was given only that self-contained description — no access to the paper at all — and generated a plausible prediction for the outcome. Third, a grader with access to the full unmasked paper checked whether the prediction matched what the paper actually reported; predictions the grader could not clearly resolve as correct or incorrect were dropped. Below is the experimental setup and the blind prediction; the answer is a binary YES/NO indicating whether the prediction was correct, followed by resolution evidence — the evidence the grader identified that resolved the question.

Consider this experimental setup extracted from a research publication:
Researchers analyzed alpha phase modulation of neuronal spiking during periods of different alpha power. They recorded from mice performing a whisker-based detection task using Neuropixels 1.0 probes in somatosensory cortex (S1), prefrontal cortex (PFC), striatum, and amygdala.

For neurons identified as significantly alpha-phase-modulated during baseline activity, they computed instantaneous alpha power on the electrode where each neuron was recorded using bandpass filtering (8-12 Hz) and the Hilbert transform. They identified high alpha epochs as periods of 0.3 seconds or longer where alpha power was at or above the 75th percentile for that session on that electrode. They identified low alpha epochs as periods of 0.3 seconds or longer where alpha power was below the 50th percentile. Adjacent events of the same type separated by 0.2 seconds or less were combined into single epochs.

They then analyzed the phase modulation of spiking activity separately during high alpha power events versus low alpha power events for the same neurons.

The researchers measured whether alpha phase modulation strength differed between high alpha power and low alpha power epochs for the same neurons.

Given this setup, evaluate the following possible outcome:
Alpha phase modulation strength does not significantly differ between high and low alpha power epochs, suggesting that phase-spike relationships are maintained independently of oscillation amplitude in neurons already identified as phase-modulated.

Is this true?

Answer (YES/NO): NO